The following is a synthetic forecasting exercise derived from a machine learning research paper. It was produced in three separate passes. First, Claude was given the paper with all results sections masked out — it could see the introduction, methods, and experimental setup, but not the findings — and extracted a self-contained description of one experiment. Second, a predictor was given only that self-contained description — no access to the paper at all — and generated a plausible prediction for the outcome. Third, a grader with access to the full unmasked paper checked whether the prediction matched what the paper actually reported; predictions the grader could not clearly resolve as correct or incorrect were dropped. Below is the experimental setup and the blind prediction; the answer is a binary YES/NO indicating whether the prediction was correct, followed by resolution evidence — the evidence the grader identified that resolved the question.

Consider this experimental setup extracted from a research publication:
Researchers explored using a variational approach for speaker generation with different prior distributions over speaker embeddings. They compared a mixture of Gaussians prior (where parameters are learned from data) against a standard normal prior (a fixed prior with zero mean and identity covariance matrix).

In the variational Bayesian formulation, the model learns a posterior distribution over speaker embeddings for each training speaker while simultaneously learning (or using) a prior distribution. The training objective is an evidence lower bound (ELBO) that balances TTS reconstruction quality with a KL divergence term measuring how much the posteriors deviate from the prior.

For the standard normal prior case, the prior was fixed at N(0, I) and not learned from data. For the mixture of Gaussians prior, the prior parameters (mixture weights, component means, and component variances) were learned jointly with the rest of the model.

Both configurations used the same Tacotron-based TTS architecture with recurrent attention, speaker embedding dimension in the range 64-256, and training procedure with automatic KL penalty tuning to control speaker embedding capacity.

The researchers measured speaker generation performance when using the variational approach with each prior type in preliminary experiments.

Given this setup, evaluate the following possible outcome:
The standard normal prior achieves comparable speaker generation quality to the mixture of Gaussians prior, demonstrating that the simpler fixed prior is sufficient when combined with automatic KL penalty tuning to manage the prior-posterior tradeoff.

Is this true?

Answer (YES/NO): NO